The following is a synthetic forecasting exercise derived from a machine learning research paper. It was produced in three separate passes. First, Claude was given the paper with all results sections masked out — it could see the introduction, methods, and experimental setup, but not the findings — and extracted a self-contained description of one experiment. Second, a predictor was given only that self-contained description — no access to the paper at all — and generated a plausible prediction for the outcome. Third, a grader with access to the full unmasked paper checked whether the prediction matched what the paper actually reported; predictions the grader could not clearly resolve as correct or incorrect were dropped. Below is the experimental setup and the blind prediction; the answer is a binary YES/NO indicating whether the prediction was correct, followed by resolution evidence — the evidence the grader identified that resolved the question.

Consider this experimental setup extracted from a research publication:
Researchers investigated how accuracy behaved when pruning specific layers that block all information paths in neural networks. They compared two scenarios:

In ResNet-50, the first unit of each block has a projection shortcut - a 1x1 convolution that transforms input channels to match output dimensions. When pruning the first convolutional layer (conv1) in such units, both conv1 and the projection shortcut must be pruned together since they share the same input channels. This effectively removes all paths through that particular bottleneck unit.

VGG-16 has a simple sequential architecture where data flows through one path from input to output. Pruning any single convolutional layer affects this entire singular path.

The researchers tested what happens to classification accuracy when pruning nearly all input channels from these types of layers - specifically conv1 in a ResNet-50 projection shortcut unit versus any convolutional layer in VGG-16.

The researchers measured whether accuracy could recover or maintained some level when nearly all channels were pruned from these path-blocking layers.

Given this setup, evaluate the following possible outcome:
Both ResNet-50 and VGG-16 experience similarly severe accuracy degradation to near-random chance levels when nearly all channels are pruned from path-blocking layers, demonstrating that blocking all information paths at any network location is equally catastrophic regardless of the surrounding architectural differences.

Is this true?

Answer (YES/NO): YES